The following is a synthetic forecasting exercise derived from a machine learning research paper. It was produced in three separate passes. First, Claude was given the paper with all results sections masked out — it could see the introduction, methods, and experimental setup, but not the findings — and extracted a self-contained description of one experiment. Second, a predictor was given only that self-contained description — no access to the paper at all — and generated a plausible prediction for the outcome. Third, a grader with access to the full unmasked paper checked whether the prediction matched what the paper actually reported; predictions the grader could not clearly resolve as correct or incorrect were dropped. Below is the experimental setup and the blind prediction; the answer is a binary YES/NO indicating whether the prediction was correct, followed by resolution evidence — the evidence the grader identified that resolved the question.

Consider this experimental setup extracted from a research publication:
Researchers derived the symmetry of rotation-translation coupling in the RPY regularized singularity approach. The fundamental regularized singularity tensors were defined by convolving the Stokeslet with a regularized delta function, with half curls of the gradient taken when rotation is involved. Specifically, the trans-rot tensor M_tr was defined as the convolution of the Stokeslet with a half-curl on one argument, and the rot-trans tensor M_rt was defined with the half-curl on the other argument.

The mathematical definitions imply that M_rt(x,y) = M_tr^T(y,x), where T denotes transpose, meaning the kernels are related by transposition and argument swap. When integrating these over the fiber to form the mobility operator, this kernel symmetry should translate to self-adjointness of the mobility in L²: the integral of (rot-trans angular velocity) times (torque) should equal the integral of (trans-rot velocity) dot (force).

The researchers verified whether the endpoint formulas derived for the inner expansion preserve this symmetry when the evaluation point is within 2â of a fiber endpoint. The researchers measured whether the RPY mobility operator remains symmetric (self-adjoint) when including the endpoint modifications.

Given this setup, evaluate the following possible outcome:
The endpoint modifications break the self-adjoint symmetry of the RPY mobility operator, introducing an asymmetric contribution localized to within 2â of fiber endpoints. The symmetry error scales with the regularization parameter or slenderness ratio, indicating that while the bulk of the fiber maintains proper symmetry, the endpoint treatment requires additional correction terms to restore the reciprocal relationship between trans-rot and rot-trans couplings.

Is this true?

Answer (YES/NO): NO